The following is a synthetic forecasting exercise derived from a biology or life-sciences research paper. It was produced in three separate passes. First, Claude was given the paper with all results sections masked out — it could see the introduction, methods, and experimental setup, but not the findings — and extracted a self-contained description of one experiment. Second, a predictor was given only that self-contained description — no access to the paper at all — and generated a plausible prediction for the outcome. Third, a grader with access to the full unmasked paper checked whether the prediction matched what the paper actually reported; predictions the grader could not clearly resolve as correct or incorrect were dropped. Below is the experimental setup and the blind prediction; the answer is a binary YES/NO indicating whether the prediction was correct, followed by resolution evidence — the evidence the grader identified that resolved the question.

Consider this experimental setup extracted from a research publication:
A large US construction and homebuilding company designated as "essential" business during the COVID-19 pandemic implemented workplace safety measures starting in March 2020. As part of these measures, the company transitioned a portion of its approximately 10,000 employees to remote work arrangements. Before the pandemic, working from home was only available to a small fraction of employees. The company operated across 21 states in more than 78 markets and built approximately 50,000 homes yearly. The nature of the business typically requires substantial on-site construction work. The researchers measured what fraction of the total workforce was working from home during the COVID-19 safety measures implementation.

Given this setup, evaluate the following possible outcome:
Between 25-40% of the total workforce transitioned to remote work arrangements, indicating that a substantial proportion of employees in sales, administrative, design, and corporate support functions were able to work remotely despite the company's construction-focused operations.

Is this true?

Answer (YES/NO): NO